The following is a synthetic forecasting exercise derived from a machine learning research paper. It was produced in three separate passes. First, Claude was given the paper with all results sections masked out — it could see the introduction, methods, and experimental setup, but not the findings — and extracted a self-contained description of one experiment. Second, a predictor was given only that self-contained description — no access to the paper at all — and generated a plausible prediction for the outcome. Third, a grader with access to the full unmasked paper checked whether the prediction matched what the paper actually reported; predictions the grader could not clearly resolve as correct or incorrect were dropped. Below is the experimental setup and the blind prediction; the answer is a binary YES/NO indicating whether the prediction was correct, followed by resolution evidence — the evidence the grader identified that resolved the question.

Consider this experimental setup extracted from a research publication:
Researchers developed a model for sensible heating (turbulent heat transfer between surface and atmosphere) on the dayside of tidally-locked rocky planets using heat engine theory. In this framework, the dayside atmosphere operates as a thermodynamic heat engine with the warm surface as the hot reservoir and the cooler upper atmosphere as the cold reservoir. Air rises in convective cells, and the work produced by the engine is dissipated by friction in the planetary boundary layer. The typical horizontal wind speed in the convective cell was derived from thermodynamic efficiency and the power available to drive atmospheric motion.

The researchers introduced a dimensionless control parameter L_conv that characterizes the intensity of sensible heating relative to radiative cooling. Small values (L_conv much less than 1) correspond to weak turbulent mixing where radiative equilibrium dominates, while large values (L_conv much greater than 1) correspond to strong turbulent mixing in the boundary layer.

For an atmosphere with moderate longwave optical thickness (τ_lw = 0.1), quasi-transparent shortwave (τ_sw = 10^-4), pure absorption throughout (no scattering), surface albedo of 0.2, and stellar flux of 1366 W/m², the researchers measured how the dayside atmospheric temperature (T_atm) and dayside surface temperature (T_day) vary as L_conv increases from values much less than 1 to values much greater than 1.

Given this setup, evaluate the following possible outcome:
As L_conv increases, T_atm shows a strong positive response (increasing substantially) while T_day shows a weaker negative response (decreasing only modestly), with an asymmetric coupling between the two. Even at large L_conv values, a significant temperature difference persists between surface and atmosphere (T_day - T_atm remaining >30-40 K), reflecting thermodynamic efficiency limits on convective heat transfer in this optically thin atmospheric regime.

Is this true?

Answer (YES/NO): NO